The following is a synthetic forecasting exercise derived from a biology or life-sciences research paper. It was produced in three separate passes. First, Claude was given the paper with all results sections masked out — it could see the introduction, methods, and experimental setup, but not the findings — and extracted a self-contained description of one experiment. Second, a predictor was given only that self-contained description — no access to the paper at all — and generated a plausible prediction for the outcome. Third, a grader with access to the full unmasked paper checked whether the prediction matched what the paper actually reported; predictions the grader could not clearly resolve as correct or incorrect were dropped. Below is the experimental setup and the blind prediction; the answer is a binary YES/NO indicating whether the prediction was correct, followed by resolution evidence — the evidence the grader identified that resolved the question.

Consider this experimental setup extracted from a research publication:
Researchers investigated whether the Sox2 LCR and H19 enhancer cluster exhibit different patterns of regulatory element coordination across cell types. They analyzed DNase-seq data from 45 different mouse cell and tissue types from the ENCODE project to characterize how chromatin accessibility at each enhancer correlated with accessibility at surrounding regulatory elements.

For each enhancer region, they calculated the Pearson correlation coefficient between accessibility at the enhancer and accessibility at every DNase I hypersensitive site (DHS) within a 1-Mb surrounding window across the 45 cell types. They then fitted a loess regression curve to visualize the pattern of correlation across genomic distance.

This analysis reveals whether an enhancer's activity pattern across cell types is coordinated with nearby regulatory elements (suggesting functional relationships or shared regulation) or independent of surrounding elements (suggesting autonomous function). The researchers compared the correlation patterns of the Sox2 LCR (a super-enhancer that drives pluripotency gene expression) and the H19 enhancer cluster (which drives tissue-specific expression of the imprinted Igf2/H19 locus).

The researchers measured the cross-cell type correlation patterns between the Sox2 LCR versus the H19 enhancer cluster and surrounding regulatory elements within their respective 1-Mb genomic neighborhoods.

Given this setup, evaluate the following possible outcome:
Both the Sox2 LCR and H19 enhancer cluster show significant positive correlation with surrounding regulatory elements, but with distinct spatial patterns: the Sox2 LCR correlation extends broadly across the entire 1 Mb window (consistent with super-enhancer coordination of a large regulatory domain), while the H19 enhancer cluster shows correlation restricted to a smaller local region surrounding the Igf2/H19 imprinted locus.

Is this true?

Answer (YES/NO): NO